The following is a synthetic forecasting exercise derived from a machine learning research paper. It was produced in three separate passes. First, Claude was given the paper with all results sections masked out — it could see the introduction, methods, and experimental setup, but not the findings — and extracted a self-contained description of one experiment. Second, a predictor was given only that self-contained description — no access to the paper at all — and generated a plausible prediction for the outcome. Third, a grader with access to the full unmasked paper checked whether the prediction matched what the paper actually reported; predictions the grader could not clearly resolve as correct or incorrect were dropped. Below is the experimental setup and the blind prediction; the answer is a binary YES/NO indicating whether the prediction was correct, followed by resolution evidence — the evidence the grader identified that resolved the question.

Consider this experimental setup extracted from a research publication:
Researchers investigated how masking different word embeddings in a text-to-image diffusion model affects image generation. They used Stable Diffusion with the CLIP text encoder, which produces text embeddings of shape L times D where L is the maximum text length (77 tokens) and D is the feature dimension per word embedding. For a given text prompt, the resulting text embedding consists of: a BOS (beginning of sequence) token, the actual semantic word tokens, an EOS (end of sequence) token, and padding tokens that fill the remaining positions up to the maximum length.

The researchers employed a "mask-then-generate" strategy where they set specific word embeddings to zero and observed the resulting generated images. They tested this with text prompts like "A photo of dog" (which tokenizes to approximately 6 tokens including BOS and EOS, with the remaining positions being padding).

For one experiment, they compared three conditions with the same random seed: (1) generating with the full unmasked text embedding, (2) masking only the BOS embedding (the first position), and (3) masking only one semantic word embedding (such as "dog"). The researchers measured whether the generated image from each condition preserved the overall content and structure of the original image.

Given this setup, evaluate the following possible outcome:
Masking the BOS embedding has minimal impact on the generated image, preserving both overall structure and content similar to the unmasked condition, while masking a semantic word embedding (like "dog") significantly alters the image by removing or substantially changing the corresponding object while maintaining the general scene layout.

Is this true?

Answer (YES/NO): NO